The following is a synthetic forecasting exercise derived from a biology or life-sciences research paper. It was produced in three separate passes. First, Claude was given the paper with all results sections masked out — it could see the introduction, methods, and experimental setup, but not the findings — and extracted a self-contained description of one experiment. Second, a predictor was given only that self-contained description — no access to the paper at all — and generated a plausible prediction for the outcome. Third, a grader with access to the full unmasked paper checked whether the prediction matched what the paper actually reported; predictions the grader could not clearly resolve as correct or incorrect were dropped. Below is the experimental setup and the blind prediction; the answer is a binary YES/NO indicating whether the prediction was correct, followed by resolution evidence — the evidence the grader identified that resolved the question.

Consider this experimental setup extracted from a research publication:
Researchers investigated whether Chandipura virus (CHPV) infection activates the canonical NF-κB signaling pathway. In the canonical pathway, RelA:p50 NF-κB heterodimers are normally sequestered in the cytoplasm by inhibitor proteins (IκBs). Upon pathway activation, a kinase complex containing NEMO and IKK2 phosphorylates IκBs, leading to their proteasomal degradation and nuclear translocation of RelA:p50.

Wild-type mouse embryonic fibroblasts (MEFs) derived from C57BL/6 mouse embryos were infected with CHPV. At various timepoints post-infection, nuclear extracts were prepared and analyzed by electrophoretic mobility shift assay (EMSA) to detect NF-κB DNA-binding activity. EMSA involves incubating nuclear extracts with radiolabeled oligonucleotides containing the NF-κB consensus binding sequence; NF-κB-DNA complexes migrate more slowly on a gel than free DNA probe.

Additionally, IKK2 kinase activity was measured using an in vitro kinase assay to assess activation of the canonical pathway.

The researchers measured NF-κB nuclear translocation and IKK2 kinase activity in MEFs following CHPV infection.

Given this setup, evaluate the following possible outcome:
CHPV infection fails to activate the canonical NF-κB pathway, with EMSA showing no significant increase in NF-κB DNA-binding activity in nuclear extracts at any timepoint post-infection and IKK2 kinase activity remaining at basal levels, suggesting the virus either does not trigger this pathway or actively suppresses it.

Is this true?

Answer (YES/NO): NO